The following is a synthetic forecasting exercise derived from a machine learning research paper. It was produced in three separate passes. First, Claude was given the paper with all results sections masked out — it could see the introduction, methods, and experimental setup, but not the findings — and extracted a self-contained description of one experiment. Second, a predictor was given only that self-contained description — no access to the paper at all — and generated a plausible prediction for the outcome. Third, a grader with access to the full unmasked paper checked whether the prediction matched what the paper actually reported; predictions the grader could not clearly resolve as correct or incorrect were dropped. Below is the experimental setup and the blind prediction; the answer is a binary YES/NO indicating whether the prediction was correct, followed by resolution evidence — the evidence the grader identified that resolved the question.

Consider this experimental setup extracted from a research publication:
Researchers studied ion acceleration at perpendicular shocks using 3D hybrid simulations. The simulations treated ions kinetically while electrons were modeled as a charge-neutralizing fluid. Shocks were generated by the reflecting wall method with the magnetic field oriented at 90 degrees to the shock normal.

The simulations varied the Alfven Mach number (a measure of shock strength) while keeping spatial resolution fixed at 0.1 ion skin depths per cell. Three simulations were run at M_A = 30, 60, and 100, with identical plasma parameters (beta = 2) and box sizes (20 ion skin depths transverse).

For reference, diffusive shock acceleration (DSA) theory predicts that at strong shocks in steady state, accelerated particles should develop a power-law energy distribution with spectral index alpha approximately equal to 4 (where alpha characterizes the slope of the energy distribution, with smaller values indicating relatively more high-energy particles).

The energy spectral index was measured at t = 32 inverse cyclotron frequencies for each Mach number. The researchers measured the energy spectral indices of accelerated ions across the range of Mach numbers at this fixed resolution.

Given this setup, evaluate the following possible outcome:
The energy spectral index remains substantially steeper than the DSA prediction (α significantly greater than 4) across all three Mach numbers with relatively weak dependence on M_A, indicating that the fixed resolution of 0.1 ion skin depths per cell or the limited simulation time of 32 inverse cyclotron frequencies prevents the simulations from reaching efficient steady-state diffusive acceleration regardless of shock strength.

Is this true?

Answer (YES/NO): NO